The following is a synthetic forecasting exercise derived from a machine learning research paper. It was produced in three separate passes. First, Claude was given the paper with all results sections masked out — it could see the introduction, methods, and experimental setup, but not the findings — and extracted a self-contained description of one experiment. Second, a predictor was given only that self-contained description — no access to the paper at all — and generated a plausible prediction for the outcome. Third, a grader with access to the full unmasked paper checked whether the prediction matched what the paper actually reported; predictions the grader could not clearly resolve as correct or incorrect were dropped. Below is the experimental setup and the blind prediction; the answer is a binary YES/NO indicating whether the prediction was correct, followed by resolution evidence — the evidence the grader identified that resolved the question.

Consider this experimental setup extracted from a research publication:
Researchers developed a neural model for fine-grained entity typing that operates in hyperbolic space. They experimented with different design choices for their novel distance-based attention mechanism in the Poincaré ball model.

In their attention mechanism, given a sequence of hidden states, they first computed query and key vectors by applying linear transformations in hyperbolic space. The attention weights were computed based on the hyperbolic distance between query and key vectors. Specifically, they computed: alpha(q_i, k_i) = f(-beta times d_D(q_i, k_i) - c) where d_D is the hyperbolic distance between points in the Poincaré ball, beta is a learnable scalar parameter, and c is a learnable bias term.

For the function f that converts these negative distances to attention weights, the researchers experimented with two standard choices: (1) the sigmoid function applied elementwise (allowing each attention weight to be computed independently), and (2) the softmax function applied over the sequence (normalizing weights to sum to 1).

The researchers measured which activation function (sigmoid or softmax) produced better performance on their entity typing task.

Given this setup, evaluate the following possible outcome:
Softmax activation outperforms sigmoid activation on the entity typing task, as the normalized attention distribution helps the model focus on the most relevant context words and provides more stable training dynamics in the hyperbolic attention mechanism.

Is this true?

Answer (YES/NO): YES